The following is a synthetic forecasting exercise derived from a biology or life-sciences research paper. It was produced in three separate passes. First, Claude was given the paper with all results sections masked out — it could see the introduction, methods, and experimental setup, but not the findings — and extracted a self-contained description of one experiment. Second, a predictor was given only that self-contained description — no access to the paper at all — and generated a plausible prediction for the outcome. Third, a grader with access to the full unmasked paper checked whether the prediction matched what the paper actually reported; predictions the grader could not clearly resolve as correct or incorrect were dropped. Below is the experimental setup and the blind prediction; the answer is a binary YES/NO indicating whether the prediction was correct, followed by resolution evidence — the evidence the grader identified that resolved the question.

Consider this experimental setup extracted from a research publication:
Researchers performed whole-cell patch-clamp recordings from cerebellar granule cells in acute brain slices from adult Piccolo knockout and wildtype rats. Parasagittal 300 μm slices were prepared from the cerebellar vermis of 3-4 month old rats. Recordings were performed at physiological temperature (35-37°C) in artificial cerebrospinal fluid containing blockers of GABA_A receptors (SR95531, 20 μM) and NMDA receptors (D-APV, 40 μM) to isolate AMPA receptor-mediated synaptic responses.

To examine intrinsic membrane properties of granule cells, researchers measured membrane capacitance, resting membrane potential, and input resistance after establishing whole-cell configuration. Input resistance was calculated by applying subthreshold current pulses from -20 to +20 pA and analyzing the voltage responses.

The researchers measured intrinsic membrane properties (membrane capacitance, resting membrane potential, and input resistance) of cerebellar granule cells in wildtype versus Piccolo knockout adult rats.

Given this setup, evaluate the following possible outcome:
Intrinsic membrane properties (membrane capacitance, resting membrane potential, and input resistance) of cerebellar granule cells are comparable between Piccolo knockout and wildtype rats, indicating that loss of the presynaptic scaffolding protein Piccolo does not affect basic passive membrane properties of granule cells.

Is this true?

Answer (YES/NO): NO